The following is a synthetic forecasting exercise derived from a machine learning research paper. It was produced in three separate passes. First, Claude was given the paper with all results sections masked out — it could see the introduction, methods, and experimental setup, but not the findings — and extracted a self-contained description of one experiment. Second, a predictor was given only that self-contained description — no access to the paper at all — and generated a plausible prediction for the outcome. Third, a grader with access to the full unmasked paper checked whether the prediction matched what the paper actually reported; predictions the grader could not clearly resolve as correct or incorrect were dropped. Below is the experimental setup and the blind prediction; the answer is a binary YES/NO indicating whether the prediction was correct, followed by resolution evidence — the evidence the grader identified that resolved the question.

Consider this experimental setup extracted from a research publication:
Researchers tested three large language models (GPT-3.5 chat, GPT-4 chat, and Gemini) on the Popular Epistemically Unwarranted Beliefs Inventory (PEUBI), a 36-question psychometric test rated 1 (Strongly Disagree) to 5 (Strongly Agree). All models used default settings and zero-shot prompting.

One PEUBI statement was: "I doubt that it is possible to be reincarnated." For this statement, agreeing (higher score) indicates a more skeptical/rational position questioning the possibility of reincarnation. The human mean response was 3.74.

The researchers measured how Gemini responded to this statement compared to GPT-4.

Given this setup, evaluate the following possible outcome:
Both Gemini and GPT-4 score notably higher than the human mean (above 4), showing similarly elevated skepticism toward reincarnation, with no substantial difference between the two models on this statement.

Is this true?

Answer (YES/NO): NO